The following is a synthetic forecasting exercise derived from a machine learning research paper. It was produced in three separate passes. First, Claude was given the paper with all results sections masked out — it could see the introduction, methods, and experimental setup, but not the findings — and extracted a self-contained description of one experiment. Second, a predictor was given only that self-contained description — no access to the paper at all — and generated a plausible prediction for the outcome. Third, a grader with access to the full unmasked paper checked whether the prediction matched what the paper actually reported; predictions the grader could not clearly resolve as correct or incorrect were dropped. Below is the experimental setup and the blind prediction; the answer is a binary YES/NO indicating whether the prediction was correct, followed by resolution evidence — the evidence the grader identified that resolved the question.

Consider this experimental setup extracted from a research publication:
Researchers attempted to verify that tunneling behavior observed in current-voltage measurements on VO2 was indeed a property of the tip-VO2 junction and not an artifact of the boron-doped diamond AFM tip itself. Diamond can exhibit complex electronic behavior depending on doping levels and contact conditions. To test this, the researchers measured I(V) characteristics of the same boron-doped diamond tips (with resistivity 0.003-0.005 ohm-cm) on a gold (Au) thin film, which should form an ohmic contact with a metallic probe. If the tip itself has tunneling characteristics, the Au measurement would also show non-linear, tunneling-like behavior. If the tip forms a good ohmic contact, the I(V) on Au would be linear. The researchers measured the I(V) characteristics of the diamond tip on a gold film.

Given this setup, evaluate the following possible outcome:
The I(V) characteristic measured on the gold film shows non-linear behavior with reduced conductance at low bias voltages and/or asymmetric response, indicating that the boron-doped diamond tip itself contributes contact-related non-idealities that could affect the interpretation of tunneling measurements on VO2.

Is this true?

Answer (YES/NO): NO